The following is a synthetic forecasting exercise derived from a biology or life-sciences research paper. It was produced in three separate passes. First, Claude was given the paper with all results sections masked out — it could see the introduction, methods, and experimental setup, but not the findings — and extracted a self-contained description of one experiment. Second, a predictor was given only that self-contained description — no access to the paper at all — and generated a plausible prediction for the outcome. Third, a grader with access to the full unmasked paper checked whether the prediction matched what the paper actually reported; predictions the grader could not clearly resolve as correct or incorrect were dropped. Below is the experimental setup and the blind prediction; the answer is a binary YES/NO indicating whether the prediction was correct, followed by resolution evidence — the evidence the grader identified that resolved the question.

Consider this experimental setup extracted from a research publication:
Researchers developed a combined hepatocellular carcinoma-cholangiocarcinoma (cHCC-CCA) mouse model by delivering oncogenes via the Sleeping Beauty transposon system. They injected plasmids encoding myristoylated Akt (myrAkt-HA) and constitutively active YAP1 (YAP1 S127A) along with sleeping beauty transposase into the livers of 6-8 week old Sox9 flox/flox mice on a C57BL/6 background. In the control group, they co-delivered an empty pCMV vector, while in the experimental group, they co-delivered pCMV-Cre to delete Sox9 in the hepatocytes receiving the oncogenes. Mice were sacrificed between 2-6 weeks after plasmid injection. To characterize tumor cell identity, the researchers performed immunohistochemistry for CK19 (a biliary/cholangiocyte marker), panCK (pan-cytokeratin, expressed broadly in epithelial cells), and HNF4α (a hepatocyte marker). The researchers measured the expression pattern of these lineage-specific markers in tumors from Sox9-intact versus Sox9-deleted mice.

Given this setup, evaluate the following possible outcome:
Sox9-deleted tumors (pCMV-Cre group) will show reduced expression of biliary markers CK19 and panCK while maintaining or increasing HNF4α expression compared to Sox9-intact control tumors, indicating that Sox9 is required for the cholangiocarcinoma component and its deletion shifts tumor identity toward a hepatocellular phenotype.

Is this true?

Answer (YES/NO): NO